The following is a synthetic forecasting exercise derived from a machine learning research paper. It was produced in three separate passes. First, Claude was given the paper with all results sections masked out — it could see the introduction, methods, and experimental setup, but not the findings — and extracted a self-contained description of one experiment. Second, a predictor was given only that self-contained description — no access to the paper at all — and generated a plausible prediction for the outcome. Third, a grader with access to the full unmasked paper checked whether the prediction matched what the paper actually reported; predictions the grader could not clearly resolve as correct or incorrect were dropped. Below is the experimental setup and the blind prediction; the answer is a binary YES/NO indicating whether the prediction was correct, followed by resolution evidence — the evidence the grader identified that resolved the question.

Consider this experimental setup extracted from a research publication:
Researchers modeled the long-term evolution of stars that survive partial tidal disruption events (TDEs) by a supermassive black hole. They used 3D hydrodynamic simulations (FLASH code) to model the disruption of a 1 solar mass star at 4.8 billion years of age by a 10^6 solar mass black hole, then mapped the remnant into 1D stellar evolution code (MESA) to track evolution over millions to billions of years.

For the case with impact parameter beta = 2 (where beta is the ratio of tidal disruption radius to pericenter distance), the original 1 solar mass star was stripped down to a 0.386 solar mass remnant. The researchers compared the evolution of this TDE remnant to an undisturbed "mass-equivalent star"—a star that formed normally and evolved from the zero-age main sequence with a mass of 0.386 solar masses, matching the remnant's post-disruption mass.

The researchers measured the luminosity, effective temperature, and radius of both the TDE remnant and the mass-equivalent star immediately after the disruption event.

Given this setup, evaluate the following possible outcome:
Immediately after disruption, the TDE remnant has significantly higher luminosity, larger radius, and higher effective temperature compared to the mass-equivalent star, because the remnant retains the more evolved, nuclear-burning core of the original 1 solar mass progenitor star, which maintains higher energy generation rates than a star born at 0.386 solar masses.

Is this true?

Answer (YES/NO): YES